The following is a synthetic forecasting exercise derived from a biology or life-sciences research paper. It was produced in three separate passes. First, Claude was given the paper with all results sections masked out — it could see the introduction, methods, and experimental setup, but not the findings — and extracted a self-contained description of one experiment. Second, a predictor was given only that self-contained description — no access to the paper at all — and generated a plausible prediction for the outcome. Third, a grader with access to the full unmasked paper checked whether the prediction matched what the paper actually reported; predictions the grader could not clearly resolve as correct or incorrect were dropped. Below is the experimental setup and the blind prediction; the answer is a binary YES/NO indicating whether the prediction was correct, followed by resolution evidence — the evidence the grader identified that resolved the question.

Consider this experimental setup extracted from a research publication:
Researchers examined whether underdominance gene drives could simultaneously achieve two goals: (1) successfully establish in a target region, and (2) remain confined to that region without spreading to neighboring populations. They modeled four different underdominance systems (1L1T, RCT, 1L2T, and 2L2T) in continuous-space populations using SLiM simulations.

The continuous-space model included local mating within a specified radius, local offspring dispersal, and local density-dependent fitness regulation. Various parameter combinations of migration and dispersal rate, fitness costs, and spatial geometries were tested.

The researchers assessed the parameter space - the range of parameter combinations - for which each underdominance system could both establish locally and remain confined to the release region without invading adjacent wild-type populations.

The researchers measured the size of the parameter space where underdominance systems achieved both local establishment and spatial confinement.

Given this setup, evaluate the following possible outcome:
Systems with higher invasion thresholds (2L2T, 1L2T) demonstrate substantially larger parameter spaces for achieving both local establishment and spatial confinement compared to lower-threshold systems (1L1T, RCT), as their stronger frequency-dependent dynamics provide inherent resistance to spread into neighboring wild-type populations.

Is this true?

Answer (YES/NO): NO